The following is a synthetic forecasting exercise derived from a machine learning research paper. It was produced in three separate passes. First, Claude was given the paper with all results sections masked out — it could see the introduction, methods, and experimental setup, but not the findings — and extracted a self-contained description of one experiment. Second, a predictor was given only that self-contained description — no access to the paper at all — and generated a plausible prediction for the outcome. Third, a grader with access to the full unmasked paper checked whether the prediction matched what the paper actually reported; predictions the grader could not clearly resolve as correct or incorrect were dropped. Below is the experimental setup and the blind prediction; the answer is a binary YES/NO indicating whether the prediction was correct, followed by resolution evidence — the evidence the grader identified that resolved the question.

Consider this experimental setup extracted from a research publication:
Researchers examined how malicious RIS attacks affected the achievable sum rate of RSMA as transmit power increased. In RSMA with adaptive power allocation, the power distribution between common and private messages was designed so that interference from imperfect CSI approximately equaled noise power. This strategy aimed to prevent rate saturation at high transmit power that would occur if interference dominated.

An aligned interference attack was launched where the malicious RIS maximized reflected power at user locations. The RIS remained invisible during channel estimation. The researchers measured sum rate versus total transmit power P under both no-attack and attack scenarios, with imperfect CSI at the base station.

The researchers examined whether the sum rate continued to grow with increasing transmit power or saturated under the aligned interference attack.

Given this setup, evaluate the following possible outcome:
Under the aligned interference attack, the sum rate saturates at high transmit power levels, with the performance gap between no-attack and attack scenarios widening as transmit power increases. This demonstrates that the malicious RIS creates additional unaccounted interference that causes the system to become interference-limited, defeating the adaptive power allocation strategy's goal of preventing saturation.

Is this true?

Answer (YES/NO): NO